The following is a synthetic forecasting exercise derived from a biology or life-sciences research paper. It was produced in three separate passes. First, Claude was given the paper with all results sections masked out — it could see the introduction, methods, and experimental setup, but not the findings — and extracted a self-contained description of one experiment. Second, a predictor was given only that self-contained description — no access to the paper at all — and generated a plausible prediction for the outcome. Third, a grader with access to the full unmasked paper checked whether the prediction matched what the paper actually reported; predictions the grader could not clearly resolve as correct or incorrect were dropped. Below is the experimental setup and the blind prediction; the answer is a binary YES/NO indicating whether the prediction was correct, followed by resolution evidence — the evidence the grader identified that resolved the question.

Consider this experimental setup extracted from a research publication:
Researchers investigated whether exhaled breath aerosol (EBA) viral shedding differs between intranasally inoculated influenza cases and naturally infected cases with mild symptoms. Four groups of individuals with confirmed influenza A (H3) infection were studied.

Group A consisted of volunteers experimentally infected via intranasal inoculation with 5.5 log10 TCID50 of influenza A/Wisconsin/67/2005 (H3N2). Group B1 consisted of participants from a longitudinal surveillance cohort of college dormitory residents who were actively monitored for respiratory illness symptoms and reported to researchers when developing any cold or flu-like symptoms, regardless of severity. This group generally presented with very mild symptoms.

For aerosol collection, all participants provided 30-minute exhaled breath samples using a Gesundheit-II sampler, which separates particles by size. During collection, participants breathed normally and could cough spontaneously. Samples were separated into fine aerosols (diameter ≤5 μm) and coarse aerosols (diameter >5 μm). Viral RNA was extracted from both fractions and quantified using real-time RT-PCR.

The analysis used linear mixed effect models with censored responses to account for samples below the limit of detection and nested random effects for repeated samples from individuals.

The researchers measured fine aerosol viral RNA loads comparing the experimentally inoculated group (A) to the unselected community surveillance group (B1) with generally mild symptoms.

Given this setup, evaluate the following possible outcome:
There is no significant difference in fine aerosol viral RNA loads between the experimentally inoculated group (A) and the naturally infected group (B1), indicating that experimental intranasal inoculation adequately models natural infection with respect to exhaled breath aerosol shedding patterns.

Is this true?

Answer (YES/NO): NO